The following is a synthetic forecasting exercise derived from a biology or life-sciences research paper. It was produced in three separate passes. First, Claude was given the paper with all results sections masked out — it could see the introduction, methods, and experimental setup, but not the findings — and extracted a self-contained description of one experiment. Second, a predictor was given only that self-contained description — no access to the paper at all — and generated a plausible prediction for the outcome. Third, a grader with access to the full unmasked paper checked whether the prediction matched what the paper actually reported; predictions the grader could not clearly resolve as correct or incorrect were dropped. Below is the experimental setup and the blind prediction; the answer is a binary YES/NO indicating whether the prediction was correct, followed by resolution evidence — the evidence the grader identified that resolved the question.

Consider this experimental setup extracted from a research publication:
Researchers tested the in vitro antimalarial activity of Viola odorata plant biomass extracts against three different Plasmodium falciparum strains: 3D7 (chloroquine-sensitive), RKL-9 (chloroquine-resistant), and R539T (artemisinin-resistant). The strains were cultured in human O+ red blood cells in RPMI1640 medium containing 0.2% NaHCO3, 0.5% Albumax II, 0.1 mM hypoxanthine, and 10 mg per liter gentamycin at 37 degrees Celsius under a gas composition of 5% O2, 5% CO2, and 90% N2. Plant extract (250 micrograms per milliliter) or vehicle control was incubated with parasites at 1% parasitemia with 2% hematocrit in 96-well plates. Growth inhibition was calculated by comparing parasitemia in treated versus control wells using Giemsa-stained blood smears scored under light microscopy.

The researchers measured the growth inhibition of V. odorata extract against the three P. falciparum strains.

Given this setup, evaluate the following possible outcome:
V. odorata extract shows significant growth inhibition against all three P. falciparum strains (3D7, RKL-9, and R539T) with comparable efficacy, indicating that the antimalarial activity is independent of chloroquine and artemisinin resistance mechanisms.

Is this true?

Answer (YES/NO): YES